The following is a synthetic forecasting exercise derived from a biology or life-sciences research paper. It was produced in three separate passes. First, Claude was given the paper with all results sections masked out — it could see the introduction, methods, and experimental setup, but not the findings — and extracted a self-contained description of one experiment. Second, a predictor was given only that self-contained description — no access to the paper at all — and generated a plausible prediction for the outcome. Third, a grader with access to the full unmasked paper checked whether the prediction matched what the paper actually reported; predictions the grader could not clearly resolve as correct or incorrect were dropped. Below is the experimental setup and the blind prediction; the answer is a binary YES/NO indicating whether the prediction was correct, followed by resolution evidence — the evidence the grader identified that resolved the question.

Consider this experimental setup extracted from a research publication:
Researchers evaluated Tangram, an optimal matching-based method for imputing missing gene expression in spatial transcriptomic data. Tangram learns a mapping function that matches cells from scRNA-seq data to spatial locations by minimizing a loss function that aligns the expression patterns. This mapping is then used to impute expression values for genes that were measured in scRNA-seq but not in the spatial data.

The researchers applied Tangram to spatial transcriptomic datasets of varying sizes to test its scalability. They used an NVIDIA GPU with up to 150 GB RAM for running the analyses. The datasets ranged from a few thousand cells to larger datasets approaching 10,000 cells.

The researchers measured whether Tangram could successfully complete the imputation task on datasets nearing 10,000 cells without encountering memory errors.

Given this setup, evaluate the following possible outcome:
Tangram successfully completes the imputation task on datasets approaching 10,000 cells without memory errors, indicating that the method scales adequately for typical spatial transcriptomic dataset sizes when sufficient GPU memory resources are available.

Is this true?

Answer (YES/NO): NO